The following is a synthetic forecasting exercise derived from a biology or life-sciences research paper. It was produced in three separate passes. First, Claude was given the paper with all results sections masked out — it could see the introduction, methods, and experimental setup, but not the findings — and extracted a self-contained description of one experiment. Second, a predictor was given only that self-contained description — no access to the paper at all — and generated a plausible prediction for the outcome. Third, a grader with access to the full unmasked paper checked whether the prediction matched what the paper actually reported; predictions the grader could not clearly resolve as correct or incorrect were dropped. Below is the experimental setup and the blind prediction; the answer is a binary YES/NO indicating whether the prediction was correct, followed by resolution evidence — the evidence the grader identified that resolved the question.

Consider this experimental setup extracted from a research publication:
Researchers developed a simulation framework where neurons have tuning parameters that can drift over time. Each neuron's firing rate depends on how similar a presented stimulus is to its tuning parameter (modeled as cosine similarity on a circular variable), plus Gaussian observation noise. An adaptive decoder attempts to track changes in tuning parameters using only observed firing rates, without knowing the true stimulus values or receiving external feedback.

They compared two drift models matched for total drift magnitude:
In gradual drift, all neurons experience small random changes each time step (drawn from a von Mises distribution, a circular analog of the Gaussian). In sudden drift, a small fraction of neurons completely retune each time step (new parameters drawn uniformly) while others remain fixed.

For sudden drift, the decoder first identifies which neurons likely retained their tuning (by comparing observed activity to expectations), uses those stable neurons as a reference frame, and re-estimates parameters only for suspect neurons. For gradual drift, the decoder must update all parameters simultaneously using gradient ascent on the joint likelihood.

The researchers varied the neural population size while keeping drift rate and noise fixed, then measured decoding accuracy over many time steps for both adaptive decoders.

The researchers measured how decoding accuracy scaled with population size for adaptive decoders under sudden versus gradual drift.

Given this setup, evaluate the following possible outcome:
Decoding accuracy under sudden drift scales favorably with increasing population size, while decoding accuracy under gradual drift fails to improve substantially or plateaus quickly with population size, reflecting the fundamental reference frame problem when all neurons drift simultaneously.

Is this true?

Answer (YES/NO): NO